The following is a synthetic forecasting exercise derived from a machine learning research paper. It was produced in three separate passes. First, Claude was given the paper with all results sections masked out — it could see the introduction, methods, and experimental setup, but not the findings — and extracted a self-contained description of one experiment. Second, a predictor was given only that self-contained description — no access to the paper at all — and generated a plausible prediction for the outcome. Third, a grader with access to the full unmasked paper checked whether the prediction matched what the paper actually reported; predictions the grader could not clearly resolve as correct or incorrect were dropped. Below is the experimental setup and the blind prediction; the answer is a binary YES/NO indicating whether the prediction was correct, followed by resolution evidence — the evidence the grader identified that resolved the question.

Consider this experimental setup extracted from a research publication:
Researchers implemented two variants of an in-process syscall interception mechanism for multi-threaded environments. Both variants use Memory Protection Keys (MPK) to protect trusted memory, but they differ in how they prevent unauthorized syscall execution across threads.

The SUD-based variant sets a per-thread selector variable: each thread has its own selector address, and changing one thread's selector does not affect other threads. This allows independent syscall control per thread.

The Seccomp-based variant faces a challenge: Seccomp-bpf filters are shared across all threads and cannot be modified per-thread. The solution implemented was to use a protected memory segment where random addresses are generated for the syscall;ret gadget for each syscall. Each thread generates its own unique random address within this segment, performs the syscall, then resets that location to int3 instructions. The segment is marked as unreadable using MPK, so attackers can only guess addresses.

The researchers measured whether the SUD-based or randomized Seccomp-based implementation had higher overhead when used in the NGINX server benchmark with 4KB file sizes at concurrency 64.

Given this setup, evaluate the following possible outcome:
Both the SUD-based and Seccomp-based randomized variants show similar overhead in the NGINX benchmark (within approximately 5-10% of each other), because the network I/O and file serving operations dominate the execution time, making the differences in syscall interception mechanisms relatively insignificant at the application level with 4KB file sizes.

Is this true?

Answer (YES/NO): NO